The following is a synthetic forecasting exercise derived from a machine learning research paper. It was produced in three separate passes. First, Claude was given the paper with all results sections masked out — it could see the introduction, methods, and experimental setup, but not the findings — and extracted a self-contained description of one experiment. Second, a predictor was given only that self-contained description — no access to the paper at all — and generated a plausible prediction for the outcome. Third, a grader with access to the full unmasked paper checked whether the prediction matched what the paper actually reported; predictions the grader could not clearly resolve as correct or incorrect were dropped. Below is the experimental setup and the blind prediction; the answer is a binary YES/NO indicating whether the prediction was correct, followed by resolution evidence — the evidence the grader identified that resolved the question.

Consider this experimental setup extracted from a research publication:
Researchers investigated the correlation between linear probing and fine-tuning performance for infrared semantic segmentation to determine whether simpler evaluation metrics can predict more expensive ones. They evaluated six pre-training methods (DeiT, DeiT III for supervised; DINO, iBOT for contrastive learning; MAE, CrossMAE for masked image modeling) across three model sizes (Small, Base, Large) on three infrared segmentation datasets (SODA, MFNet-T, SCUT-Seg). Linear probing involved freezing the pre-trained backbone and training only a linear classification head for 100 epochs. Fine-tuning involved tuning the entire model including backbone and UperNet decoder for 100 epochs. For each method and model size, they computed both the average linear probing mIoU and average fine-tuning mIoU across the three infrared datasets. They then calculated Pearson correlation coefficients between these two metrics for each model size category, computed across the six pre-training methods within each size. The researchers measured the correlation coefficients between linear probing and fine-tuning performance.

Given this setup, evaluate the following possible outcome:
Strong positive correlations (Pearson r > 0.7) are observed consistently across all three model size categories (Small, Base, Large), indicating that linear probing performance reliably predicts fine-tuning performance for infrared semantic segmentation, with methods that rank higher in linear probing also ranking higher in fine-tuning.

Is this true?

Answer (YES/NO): YES